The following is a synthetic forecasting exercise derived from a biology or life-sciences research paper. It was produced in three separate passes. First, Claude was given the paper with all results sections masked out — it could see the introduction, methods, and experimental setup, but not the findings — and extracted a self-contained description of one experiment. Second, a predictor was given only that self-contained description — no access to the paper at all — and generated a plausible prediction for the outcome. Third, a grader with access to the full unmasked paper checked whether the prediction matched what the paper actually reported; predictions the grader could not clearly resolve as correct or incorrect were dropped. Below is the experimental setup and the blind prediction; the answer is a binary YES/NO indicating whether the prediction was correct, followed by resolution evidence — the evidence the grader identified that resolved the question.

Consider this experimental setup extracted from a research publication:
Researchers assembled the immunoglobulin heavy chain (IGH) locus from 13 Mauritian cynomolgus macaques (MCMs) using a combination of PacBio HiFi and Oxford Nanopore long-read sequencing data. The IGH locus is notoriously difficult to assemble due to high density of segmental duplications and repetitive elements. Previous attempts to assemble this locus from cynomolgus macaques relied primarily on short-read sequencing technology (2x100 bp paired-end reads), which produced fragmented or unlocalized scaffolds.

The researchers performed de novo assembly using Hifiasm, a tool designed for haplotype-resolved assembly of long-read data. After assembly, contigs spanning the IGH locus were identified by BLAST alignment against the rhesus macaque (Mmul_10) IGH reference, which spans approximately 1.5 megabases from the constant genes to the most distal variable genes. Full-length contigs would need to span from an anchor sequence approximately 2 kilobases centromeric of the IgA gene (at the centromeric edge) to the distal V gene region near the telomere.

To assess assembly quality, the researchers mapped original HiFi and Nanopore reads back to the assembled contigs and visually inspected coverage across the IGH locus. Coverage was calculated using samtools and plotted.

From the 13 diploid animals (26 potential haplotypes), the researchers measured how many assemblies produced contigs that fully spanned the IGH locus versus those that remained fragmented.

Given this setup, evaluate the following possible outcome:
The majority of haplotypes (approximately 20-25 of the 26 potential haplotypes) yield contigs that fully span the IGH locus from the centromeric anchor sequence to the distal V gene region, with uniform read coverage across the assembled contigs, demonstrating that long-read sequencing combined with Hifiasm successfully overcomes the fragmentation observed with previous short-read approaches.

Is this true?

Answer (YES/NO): NO